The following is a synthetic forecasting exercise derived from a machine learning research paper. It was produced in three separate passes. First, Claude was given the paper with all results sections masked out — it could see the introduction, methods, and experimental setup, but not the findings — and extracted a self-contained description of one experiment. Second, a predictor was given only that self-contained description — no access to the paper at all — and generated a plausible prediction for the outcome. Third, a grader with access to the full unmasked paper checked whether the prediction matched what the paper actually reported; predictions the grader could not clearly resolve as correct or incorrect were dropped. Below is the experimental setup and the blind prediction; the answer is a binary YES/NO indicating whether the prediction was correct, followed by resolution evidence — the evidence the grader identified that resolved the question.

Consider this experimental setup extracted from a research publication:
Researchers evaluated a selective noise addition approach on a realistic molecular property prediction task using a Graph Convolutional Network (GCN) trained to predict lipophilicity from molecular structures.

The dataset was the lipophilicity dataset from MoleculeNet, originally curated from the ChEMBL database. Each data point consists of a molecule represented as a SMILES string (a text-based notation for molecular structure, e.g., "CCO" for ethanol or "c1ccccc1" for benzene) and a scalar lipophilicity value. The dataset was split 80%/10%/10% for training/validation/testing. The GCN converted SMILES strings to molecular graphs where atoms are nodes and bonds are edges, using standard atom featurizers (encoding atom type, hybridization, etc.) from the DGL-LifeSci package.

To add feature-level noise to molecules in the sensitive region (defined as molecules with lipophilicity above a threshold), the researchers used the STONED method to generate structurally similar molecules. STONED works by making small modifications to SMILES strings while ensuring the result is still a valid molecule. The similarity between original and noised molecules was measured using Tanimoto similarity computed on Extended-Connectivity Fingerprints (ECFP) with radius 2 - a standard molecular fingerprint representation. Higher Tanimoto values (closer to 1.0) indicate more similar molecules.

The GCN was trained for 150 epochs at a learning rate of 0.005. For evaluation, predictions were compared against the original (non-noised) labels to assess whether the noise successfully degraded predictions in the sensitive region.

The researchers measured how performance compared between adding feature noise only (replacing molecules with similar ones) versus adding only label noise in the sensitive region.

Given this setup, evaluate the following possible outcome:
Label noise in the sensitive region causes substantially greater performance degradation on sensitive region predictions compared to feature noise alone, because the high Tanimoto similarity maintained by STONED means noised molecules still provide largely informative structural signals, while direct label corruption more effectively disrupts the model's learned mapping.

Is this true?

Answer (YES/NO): NO